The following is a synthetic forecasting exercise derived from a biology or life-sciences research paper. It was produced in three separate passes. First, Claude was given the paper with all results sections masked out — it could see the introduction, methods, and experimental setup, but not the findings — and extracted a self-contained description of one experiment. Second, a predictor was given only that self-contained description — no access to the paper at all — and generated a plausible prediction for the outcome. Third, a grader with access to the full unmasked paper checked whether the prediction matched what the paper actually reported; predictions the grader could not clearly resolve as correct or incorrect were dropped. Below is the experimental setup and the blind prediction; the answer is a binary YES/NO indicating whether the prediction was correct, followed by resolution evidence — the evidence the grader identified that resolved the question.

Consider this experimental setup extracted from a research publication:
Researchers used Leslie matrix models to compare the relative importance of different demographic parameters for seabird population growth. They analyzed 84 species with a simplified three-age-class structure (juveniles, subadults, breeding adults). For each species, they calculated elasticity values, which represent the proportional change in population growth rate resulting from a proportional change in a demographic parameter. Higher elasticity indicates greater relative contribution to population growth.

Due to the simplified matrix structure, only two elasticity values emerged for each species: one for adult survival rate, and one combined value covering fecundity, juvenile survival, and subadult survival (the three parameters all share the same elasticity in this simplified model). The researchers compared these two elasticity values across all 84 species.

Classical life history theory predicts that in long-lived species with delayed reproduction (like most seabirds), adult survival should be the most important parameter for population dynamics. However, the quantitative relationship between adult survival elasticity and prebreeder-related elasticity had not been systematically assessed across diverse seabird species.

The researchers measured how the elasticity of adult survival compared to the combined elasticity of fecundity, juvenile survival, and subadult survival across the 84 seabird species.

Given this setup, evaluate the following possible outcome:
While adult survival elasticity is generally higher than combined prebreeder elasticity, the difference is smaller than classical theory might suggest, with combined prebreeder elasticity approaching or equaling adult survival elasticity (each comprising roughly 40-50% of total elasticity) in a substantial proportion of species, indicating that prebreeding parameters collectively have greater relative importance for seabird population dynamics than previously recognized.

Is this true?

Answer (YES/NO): NO